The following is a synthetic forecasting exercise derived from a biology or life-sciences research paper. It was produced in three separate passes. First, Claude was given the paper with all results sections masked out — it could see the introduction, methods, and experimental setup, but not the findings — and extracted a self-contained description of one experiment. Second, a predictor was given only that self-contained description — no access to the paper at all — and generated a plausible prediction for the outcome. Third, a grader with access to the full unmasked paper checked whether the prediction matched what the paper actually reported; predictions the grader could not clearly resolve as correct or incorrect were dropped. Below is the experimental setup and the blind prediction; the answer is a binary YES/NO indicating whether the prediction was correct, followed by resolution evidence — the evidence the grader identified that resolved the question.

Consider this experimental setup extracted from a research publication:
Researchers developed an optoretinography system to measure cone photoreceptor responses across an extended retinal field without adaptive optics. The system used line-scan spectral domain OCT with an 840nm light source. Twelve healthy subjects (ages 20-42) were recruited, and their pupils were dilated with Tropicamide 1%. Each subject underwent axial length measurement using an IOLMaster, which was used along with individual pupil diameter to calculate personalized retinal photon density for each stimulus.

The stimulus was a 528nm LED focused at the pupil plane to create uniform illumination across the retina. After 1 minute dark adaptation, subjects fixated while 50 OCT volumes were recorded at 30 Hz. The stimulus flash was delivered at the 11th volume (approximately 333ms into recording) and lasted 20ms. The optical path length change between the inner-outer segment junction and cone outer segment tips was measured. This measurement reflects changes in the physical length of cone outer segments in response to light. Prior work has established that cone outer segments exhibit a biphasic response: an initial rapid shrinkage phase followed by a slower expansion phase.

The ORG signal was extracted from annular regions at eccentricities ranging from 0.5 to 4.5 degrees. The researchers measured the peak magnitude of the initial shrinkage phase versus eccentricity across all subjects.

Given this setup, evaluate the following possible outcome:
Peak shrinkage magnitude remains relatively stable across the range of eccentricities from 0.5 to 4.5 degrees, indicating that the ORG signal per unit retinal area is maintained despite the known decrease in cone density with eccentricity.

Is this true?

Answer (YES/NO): NO